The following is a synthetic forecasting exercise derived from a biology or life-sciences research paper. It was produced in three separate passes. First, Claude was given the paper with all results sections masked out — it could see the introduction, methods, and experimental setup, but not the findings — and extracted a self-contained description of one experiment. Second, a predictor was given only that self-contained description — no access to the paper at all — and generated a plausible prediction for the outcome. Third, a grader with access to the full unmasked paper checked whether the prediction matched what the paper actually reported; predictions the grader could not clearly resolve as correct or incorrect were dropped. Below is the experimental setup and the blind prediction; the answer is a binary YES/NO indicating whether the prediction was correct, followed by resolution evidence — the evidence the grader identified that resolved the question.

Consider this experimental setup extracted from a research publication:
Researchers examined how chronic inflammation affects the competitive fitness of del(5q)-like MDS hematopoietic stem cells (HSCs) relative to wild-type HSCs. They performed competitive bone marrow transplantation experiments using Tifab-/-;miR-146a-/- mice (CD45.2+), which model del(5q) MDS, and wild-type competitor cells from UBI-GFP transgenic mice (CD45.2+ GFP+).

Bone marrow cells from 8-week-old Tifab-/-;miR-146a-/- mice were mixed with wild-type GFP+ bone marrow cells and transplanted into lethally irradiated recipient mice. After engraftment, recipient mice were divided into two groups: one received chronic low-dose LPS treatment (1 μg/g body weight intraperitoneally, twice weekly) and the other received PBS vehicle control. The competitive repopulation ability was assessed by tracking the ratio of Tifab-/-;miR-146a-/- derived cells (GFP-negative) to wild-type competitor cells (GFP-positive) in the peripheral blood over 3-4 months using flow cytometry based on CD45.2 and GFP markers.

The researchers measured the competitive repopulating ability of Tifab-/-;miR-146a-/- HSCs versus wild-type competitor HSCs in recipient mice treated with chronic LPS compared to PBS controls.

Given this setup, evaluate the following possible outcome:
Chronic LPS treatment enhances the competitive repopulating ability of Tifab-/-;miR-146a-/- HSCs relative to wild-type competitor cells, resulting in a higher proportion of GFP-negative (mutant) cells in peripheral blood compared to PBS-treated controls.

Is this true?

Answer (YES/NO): NO